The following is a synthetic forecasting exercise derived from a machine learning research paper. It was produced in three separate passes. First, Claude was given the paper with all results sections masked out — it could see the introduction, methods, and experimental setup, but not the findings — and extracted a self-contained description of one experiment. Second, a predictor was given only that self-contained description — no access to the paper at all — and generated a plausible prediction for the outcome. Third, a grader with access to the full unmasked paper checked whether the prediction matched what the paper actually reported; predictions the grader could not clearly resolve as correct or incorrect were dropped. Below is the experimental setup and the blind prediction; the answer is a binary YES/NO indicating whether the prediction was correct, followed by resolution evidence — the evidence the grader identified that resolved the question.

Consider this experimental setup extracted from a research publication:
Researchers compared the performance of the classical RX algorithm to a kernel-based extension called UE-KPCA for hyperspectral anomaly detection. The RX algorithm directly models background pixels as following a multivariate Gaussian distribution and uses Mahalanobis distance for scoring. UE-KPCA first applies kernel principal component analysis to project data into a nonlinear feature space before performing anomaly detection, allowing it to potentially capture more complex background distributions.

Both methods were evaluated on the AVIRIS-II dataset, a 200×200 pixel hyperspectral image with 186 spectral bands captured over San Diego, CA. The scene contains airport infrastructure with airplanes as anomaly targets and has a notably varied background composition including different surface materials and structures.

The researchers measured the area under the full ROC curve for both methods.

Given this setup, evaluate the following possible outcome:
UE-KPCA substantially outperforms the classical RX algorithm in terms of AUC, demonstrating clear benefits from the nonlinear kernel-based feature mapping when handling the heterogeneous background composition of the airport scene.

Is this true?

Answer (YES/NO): NO